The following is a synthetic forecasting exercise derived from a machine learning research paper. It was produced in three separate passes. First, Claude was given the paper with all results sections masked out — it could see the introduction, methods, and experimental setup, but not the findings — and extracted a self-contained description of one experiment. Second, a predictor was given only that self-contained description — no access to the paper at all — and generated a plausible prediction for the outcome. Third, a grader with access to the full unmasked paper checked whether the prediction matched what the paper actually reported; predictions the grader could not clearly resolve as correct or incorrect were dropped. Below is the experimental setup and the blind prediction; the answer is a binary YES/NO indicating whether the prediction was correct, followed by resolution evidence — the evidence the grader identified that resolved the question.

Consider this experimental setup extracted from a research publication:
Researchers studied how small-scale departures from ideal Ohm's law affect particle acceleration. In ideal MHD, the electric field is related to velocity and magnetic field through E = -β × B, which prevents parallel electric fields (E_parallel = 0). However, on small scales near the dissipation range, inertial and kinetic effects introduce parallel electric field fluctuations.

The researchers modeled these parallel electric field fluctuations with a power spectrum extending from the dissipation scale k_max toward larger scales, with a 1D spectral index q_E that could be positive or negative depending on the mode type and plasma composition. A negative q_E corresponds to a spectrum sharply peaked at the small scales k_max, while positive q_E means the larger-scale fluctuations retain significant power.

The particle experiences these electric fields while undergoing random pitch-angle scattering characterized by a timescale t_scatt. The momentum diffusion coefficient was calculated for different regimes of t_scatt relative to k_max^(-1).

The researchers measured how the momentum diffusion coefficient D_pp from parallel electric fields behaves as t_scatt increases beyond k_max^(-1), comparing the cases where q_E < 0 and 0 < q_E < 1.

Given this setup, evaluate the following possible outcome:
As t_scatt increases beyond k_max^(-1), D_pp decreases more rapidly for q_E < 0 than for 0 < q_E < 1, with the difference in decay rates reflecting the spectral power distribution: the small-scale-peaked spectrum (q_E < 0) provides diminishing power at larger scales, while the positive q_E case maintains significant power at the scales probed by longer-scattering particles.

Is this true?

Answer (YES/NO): NO